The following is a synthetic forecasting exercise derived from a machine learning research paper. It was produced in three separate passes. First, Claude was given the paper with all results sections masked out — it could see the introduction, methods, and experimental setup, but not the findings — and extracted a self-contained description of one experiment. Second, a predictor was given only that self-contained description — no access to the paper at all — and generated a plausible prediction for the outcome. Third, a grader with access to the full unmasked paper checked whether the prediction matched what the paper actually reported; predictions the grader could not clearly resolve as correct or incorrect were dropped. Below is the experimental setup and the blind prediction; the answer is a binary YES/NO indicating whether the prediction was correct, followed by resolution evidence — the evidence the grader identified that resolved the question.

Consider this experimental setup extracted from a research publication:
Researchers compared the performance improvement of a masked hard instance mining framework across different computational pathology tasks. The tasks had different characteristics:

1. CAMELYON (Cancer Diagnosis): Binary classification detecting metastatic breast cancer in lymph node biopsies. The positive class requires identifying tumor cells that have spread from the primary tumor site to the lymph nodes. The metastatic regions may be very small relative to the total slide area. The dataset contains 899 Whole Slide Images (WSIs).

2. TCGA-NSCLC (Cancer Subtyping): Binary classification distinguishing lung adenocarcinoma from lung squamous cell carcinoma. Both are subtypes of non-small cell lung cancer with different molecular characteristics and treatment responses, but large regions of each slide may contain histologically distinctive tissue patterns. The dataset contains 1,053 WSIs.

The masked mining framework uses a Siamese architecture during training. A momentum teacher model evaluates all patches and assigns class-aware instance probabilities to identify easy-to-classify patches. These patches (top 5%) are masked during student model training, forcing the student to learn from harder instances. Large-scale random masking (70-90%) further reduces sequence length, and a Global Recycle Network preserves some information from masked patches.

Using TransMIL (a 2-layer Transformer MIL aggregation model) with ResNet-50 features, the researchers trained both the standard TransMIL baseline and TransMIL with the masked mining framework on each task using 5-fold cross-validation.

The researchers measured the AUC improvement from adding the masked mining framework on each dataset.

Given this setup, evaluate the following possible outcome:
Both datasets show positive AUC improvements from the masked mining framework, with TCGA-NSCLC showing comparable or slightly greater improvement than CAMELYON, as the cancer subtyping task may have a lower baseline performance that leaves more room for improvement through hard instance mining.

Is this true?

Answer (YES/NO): NO